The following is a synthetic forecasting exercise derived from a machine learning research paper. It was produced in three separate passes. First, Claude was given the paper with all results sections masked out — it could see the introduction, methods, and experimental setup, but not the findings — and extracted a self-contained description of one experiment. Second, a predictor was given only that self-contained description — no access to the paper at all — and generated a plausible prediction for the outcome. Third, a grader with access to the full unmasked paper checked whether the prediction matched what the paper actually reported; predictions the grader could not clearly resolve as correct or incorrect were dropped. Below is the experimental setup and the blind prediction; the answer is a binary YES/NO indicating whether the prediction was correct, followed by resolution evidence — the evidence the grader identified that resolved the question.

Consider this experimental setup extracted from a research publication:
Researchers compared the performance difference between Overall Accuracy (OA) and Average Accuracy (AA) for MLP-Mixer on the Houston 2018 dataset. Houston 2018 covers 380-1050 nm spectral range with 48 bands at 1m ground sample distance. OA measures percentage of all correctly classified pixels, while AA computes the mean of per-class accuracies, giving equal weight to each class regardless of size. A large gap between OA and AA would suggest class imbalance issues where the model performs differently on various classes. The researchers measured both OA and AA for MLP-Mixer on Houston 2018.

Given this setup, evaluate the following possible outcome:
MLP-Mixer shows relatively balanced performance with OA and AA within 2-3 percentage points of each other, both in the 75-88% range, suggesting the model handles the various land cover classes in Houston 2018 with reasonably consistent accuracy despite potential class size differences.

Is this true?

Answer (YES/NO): NO